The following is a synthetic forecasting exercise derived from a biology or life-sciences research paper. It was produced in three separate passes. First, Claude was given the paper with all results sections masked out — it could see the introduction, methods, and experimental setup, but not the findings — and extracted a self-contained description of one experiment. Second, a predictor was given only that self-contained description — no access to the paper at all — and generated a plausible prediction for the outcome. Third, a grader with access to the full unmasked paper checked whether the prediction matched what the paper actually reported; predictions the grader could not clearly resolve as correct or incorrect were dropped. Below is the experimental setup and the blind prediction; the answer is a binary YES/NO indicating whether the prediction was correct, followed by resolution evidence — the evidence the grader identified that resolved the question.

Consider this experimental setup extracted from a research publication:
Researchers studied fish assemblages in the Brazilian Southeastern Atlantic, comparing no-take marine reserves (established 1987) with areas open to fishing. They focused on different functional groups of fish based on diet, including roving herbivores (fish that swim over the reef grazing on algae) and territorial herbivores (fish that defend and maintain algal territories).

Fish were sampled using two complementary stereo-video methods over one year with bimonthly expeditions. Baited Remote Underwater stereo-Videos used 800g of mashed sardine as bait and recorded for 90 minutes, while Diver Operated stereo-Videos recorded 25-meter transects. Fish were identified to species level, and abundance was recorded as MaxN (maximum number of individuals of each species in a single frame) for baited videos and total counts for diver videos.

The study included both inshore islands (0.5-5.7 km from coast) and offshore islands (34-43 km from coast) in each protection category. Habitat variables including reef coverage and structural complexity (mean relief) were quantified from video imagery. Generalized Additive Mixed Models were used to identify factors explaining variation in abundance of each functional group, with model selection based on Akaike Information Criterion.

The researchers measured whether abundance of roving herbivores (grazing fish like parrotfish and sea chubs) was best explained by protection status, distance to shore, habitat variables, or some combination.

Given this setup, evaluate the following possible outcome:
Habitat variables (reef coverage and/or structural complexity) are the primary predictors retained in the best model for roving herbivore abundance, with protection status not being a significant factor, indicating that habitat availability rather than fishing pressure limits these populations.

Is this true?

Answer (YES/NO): NO